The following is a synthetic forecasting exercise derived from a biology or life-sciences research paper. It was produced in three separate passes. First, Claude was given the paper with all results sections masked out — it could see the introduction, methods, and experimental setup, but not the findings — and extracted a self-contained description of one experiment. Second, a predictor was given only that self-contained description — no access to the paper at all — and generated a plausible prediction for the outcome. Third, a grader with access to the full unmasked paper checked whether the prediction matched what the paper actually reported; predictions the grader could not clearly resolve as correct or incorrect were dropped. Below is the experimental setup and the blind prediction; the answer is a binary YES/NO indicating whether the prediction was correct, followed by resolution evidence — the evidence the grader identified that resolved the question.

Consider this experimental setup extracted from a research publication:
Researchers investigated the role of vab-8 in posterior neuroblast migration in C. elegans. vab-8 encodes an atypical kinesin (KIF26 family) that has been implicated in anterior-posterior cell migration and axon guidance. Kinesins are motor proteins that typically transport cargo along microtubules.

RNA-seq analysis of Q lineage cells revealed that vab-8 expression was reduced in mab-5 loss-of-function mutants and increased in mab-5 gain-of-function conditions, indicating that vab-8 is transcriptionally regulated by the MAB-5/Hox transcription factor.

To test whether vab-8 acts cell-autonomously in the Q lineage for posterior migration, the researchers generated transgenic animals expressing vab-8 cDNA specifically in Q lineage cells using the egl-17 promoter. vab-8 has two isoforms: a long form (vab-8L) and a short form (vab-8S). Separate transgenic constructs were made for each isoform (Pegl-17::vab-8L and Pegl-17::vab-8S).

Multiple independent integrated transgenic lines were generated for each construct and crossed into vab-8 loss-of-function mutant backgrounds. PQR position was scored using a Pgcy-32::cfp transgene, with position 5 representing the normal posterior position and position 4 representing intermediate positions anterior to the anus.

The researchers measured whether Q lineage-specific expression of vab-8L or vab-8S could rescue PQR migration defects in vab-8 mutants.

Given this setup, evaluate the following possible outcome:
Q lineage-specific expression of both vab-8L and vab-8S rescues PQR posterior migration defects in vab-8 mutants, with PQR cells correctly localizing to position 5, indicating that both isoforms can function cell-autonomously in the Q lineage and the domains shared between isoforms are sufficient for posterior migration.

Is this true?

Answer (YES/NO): NO